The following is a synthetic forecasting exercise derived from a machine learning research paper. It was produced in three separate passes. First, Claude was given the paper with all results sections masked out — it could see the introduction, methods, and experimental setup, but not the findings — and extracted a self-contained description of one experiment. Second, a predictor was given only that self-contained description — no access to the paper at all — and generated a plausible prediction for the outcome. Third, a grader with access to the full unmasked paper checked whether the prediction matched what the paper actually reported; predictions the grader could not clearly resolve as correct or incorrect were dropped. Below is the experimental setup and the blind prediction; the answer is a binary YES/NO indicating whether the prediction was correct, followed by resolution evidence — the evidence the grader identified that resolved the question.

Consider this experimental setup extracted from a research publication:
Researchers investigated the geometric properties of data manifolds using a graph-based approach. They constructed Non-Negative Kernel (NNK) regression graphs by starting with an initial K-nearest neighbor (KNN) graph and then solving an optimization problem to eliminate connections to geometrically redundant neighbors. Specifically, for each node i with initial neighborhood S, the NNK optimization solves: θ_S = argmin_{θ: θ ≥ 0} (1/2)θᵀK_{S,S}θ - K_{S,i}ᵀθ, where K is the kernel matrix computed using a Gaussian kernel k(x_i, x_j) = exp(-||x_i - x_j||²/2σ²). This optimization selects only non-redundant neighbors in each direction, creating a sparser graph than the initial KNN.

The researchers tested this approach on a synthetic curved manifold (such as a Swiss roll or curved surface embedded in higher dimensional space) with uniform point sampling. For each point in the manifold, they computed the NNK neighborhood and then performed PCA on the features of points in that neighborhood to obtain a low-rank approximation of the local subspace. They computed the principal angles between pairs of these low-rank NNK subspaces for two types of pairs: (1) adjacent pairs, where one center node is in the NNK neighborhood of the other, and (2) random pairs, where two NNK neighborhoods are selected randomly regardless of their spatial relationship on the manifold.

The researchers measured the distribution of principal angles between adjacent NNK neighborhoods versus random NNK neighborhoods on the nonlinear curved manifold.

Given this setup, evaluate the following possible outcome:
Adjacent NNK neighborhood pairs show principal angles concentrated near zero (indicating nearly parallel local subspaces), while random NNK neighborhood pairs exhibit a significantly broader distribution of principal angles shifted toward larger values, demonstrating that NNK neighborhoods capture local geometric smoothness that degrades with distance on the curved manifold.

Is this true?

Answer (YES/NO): YES